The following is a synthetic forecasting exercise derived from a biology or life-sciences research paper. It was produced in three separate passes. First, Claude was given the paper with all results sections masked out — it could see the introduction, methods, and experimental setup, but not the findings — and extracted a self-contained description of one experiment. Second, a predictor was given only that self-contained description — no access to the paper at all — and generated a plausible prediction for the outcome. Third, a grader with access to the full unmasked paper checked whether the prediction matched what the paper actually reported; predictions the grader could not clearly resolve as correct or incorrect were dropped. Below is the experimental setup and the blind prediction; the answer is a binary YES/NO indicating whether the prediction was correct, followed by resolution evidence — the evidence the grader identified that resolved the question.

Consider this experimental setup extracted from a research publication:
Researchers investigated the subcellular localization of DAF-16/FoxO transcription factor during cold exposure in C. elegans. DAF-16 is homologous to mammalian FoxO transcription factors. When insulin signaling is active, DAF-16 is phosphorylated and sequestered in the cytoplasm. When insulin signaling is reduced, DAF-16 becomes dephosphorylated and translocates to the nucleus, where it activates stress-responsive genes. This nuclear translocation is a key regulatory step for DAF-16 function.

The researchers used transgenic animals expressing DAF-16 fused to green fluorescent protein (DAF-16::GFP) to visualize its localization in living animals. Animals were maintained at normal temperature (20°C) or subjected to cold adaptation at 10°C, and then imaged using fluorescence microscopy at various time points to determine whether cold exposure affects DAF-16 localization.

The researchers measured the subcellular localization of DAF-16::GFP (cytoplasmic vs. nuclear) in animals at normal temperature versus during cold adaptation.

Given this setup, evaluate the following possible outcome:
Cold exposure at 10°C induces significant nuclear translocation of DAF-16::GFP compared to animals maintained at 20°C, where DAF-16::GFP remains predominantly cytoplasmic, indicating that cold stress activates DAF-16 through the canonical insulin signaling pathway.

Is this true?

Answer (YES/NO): YES